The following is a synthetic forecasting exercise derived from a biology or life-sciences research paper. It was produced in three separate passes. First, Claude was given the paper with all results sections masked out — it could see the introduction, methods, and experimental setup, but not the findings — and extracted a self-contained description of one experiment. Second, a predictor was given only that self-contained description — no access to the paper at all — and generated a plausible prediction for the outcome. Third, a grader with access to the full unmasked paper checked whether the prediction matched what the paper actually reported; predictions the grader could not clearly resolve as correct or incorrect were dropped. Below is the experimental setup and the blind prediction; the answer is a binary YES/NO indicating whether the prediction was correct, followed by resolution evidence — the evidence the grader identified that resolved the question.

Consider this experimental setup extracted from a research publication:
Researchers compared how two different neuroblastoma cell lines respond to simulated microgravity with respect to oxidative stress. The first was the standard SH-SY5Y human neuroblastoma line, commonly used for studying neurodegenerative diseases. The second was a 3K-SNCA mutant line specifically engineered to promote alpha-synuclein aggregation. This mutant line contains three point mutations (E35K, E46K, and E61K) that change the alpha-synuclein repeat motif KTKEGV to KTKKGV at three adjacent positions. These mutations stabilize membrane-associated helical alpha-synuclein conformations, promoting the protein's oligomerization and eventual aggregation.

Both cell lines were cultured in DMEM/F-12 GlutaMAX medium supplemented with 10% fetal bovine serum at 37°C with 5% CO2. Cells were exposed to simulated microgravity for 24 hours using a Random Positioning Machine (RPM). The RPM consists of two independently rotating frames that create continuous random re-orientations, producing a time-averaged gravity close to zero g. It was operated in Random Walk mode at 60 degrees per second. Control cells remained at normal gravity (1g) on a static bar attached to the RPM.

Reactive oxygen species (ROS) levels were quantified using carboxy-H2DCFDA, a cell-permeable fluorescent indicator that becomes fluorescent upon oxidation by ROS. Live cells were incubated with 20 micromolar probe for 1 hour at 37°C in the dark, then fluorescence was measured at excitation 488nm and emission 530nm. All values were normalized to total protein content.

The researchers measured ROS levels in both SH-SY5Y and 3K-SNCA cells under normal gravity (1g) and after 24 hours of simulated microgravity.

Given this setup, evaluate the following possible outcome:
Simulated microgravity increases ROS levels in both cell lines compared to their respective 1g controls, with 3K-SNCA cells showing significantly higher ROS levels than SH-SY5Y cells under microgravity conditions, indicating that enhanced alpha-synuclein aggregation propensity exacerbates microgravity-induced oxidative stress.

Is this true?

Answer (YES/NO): NO